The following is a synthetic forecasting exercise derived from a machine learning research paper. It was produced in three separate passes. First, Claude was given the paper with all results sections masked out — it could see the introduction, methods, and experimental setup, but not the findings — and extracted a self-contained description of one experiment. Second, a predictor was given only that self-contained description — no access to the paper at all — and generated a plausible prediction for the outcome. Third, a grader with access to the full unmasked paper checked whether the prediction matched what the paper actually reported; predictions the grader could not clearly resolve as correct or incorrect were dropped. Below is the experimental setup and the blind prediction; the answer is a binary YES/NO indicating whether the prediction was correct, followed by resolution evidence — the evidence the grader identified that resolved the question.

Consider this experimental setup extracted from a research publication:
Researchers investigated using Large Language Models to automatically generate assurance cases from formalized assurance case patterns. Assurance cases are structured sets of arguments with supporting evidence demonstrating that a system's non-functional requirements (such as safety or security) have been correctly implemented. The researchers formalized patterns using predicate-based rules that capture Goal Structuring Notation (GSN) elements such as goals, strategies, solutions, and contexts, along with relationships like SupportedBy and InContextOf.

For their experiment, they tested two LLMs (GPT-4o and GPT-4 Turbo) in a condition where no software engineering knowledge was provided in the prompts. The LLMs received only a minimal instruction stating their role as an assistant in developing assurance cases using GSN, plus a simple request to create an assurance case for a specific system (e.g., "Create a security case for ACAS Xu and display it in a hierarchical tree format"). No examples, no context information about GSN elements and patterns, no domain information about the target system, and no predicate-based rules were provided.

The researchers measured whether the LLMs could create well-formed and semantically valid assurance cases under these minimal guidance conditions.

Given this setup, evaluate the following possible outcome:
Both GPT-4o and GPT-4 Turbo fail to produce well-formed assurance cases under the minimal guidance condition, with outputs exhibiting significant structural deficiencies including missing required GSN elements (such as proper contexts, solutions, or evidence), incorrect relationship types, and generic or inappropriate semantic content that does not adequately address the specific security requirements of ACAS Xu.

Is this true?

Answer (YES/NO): YES